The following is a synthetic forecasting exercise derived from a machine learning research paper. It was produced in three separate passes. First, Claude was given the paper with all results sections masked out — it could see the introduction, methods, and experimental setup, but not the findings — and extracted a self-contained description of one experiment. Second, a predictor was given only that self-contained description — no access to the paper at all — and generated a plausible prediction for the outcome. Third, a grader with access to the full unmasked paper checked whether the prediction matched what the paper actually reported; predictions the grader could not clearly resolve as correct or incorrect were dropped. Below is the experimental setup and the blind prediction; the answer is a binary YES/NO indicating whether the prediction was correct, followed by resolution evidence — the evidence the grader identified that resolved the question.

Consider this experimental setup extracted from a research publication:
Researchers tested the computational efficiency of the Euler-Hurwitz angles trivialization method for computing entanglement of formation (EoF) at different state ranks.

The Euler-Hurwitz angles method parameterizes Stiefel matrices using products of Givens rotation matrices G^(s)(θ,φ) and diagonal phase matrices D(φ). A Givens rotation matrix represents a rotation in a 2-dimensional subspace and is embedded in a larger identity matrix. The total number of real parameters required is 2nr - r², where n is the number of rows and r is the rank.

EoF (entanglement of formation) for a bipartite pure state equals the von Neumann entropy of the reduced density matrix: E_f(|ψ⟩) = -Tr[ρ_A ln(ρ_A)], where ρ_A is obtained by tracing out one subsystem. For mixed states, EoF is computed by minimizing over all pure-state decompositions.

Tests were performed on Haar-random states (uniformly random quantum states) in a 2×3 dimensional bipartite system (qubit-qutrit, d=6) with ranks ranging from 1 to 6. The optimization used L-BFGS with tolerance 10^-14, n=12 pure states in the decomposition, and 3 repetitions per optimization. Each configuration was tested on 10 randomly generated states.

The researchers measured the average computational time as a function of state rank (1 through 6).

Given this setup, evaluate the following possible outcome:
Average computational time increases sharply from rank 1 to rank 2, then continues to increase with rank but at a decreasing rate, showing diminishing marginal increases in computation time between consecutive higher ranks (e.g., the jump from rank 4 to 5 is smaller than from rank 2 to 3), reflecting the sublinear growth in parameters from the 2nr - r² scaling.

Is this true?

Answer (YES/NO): NO